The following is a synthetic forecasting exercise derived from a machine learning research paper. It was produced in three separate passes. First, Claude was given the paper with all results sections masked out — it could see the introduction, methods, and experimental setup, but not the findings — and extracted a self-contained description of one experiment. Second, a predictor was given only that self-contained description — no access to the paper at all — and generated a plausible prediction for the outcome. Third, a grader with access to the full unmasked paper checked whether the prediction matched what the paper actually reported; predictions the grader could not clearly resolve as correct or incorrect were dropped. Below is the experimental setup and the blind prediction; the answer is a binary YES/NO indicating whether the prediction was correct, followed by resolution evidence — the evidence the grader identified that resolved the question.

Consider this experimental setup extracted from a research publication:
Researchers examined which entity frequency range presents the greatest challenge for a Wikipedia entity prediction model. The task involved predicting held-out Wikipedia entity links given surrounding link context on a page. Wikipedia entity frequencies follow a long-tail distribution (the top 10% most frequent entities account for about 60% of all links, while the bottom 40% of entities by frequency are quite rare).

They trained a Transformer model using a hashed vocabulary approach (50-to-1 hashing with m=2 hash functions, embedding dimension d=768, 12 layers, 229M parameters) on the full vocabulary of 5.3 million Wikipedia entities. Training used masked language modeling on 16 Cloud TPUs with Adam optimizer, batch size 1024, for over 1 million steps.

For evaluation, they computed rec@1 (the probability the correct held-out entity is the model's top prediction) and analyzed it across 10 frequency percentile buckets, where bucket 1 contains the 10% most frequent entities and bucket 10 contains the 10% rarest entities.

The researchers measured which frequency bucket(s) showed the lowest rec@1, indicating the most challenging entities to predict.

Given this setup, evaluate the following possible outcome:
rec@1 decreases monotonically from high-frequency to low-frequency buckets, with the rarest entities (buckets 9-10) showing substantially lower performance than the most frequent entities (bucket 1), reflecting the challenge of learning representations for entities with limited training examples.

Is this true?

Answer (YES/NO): NO